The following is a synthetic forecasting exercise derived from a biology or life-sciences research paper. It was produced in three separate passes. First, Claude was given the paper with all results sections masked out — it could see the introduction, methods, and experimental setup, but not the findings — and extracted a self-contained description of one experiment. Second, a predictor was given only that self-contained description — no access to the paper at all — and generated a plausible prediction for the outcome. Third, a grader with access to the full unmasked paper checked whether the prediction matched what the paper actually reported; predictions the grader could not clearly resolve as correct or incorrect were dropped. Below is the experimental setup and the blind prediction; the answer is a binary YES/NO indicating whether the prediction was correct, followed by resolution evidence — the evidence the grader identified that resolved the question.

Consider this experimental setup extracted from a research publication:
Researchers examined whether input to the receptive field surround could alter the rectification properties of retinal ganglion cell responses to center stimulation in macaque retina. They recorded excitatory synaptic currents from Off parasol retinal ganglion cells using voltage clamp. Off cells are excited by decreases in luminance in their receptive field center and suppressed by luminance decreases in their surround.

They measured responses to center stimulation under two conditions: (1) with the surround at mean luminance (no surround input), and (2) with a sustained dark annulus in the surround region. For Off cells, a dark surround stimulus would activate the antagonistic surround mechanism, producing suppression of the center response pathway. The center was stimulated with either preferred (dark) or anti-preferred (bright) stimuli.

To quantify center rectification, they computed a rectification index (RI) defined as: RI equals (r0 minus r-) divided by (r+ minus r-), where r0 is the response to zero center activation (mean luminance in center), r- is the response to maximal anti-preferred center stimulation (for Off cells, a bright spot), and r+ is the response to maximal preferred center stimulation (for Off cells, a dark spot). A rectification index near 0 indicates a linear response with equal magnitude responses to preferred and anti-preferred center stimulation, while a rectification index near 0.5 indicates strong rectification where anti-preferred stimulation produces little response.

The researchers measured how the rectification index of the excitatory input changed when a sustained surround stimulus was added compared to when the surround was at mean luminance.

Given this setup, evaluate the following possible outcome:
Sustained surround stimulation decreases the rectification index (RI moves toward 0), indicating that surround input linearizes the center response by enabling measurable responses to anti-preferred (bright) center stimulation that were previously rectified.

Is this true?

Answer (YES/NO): NO